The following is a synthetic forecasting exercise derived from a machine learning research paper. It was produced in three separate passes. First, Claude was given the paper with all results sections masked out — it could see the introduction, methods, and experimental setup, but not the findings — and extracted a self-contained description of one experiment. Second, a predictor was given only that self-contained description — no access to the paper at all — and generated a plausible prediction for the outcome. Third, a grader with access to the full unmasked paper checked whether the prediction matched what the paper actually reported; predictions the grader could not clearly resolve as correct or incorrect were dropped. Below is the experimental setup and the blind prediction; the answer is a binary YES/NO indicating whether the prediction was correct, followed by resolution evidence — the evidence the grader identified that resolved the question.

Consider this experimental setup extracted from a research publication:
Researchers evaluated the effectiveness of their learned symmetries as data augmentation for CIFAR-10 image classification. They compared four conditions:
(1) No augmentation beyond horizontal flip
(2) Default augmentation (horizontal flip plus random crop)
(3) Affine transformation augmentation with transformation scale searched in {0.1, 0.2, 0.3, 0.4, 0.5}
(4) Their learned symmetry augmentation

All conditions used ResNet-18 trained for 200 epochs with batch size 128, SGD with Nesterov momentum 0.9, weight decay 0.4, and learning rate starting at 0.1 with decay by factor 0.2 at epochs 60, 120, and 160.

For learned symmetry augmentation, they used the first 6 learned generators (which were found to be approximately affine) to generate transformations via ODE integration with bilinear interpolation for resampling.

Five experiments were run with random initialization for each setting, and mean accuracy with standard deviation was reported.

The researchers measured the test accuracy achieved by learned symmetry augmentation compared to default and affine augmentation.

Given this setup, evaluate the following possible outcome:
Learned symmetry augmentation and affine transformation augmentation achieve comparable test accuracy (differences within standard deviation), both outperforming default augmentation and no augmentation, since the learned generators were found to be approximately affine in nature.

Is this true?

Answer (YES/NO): NO